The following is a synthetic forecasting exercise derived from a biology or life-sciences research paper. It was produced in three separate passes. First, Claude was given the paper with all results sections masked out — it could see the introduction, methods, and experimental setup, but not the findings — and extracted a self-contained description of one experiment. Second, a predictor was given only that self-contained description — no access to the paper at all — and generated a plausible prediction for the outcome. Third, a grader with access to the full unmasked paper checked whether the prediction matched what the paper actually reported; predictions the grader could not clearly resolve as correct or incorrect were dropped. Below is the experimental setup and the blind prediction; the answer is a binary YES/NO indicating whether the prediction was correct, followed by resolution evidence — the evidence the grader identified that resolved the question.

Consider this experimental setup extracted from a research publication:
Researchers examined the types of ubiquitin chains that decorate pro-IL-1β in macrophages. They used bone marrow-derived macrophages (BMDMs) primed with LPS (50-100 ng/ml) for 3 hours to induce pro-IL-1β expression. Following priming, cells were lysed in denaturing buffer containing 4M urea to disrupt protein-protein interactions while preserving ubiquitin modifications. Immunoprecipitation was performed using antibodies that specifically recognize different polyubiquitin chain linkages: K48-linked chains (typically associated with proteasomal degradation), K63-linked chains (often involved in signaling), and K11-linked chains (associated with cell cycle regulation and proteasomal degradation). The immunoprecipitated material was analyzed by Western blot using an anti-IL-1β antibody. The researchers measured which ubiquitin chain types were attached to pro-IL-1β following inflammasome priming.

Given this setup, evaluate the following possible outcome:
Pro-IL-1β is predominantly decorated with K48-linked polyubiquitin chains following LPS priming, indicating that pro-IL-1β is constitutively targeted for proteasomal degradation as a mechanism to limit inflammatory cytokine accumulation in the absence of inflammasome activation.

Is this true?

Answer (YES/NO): NO